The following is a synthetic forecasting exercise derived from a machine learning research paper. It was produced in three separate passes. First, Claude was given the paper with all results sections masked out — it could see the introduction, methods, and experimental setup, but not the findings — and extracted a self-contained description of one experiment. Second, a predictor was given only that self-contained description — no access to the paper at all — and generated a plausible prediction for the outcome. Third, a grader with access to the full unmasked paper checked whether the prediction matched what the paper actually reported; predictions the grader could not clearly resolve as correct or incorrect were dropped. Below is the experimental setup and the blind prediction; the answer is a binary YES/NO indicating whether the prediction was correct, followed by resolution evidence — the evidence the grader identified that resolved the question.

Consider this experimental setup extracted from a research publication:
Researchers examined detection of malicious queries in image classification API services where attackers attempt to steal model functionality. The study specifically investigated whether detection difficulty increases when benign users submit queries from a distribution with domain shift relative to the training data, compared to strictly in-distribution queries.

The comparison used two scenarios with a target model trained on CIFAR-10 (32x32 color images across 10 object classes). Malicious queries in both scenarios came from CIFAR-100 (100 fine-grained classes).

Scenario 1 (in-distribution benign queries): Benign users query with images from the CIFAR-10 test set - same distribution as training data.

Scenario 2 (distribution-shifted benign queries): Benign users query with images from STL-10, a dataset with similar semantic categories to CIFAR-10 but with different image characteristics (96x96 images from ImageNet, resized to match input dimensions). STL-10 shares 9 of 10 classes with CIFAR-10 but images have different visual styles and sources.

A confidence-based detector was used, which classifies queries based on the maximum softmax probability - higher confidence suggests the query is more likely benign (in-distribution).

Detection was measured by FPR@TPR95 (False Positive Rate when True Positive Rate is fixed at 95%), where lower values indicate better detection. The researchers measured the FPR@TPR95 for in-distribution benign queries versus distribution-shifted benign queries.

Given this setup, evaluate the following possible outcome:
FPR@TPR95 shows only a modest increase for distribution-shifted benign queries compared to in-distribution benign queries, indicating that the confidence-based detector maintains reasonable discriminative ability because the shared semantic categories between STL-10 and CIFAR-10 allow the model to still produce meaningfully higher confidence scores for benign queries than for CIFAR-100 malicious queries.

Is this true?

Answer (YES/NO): NO